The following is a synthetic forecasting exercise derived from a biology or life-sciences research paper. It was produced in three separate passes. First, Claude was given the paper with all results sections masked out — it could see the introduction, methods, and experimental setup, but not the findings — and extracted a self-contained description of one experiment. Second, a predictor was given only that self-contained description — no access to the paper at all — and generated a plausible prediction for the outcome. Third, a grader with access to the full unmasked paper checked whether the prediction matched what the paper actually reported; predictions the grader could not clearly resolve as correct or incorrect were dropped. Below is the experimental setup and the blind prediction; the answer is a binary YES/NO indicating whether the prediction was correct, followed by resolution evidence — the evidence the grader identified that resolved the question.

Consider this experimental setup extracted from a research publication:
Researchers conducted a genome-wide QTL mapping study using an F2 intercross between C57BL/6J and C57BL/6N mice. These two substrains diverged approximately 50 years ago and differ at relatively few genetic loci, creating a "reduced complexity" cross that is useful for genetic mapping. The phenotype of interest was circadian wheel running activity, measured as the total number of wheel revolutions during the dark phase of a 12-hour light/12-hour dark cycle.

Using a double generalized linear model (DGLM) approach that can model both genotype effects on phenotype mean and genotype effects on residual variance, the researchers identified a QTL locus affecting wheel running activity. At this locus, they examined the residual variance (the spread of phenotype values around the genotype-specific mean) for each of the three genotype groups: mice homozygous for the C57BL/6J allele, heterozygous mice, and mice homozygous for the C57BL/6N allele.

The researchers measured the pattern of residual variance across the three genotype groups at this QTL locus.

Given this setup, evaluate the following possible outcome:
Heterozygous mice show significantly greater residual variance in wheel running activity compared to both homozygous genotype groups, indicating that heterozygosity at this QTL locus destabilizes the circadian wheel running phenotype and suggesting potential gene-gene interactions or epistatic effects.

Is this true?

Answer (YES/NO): NO